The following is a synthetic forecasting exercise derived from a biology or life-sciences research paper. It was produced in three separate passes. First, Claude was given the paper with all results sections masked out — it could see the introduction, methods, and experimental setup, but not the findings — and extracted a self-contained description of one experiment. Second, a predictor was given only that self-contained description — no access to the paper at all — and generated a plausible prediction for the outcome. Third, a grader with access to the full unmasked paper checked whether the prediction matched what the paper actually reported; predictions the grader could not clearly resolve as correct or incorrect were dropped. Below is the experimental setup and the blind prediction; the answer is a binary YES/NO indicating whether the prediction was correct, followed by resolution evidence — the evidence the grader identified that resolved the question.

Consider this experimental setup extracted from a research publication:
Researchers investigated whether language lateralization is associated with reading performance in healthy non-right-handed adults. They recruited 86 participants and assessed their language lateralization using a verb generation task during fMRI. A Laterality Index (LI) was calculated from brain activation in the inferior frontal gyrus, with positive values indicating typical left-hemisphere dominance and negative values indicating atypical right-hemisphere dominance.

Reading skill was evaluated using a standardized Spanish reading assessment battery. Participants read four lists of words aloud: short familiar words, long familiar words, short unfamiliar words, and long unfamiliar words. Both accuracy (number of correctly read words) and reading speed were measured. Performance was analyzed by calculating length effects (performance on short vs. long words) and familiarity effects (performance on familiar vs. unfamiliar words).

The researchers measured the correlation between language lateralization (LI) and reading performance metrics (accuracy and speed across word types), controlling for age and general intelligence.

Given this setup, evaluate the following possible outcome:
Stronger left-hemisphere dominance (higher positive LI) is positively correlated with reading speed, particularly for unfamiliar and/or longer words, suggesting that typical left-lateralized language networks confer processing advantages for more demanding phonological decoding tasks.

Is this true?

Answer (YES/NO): NO